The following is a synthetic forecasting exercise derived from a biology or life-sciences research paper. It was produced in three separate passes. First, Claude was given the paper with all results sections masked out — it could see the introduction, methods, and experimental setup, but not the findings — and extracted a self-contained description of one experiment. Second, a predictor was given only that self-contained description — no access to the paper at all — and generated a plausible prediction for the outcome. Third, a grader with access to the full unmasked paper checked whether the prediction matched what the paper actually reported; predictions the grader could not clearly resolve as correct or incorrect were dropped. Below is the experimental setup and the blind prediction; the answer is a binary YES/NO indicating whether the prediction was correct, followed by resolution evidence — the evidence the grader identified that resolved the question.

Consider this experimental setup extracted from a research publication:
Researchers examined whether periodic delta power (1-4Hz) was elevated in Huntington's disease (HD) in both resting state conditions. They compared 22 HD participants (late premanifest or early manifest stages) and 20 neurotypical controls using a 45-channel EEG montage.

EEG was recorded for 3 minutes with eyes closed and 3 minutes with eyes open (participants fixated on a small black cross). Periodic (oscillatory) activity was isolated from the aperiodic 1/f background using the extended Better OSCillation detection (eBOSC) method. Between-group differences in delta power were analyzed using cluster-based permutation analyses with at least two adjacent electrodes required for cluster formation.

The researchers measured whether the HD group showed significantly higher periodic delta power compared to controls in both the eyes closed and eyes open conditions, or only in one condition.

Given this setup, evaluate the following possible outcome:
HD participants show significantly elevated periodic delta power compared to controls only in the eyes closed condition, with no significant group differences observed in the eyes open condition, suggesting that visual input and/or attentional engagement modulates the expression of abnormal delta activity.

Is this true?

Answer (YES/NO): NO